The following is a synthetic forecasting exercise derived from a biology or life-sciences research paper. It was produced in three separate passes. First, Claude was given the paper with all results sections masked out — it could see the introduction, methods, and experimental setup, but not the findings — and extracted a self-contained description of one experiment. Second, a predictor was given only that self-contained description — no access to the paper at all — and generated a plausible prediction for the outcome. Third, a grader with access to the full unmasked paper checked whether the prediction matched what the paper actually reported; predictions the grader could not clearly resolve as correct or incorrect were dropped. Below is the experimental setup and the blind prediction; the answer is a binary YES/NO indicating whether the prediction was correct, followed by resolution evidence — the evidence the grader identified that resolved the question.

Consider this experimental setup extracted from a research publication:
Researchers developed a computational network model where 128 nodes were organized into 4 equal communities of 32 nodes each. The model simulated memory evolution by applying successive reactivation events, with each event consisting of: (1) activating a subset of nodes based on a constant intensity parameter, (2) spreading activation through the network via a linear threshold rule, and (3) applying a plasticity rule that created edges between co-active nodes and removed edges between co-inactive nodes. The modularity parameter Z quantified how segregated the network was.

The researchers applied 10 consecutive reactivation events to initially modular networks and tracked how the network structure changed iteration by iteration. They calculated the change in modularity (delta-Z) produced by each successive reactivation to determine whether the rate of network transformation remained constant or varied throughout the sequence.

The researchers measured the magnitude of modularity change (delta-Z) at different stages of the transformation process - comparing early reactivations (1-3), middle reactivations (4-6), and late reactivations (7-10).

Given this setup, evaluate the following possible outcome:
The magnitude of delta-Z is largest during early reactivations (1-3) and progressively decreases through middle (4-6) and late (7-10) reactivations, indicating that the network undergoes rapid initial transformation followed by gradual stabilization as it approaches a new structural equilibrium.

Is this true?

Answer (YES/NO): YES